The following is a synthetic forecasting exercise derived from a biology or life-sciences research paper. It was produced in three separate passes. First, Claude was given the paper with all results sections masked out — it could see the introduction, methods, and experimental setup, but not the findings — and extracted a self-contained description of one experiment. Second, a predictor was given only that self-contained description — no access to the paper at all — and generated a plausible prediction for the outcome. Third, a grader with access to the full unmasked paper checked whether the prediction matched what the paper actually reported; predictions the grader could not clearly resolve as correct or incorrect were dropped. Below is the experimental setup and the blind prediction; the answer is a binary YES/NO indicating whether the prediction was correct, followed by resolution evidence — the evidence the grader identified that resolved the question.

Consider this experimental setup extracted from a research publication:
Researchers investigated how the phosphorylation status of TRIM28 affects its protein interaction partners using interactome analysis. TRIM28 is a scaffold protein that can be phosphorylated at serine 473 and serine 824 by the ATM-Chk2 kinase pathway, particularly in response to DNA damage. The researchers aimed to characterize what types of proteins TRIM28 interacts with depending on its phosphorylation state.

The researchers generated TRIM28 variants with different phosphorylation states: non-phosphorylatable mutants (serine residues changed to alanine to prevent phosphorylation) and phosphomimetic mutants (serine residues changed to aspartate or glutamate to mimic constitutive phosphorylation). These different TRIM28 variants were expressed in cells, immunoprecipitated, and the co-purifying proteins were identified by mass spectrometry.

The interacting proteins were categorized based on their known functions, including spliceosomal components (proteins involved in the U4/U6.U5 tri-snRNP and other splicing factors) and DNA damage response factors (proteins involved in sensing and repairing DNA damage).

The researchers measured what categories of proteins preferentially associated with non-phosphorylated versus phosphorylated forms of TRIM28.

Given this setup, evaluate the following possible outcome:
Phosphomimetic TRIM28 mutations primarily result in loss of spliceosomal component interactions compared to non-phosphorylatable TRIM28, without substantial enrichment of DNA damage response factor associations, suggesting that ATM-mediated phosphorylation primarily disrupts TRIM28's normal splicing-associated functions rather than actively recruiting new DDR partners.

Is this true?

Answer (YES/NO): NO